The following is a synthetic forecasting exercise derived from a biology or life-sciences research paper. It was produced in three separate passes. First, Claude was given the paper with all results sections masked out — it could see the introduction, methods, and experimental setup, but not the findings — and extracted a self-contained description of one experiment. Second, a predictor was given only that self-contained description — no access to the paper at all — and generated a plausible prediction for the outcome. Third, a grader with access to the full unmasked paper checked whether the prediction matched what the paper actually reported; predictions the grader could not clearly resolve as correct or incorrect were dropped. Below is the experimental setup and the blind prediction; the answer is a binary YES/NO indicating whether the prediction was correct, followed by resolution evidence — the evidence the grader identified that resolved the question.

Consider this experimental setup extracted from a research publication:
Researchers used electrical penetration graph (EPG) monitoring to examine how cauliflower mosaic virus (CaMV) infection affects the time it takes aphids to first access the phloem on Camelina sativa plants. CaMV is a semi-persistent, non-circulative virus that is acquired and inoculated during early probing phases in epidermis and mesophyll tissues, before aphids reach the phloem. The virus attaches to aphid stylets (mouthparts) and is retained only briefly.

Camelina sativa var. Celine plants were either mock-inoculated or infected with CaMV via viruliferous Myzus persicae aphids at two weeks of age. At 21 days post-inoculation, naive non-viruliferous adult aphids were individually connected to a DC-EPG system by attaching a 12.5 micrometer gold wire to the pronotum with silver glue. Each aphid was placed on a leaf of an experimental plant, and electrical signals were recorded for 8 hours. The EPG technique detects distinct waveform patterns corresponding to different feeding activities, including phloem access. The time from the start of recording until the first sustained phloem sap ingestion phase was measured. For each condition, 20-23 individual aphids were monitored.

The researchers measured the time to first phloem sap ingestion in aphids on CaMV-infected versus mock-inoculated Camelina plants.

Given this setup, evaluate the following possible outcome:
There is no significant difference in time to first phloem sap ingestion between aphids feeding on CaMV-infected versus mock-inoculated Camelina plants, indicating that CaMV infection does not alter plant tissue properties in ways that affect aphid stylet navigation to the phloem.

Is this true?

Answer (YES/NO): NO